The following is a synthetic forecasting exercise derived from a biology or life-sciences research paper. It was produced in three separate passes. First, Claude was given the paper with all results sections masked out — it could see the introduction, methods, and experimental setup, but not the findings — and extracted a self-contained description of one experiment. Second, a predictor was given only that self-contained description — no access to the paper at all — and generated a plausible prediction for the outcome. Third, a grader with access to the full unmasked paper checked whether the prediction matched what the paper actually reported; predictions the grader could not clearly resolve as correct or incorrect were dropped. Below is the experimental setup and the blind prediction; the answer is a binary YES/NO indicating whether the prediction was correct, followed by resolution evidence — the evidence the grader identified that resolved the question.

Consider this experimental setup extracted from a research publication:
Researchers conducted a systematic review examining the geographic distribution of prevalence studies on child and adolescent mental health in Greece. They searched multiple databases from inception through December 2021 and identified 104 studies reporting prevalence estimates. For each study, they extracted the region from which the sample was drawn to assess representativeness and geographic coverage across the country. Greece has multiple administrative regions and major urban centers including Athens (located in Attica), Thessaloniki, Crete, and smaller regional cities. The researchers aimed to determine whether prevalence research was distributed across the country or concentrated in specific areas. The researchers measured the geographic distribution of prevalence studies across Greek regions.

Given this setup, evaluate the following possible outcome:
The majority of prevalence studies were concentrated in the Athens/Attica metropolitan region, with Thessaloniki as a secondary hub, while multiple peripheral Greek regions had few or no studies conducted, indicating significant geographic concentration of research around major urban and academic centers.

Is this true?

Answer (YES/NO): NO